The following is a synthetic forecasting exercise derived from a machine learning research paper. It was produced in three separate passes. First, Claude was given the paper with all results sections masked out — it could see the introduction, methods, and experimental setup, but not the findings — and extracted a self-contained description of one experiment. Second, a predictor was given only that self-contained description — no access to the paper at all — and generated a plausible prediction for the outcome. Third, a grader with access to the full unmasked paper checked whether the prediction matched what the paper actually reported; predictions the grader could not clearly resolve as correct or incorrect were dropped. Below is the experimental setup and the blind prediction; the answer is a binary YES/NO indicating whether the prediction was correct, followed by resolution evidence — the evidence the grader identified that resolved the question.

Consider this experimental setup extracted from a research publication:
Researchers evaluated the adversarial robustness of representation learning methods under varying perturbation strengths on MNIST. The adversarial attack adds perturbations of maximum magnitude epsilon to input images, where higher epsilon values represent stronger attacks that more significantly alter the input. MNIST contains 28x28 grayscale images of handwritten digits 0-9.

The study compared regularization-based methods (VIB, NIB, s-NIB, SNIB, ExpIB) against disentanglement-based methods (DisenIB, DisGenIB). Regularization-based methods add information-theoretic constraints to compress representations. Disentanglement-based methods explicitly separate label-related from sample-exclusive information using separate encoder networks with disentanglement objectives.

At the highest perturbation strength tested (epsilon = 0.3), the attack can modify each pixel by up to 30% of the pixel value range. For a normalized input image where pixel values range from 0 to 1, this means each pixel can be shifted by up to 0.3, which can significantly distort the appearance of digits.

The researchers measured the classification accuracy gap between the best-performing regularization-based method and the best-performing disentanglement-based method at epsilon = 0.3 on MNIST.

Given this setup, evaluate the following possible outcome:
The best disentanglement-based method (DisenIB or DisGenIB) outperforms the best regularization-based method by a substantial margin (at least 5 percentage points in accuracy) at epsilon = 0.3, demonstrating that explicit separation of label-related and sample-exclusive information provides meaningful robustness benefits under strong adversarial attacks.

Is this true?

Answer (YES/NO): YES